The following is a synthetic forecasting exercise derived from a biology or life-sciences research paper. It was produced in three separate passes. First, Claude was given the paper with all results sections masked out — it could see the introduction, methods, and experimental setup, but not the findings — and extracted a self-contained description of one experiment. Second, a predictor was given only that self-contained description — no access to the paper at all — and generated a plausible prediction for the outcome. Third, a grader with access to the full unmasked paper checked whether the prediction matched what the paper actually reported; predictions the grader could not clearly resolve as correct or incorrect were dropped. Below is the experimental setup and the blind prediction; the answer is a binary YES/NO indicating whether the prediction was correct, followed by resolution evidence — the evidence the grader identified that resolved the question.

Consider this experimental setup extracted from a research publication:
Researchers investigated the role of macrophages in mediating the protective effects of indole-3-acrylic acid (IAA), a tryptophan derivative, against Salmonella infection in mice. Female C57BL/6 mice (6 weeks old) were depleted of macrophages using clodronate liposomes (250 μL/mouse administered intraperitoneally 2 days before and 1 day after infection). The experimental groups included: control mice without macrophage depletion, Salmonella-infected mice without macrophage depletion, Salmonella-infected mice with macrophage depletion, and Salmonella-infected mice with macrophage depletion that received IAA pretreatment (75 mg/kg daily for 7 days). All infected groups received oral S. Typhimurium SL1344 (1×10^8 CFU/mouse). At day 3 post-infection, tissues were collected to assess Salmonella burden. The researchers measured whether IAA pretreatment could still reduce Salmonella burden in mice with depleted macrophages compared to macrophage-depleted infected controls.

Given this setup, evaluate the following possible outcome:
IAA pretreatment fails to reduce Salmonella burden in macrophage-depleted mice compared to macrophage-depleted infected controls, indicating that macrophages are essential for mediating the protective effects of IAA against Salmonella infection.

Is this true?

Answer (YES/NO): YES